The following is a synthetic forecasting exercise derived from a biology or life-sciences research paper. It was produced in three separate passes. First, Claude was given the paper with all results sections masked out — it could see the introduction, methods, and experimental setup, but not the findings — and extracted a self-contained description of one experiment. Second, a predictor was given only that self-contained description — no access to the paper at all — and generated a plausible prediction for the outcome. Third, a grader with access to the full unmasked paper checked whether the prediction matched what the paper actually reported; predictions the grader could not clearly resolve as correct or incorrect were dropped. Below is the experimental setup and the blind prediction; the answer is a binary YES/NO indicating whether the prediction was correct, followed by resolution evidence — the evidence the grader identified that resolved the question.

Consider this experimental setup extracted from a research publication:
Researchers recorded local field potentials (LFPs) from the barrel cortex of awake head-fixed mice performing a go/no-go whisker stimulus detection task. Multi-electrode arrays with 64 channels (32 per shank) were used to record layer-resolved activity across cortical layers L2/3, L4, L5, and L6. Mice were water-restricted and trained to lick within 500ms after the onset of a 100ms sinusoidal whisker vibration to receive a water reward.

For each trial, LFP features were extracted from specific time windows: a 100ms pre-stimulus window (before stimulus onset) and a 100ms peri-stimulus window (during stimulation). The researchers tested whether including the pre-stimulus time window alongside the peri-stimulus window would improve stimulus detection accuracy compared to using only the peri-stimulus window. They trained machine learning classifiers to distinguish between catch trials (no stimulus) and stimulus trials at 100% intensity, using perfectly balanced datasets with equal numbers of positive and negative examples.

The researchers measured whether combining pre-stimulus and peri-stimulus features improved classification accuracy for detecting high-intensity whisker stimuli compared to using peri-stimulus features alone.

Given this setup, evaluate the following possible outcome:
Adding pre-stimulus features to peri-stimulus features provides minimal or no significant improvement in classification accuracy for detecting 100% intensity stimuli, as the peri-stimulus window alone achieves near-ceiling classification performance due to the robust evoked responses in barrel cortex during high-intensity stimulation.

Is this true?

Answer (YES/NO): YES